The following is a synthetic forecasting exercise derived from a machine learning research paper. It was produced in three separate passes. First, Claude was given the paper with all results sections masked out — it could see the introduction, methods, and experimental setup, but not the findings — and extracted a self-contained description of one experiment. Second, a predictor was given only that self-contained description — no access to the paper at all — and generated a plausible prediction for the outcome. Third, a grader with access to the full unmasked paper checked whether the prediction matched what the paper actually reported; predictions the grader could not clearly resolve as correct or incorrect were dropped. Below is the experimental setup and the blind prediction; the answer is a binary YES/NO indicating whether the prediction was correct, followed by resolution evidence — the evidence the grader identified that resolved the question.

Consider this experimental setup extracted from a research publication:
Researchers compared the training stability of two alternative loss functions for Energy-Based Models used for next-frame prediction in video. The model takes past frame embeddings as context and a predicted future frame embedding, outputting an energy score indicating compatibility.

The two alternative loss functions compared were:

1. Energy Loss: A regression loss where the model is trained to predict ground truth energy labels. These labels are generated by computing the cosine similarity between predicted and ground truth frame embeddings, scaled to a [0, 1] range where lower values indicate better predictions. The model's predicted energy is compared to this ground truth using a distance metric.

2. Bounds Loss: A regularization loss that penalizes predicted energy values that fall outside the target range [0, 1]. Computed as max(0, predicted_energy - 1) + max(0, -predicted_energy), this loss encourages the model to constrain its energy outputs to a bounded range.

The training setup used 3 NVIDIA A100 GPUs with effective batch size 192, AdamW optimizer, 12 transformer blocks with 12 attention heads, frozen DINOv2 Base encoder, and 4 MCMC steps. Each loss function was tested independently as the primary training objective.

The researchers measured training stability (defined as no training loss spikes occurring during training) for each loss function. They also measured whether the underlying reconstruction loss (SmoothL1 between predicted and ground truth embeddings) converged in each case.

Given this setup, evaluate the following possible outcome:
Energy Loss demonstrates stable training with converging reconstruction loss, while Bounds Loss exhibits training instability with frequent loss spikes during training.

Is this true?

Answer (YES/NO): NO